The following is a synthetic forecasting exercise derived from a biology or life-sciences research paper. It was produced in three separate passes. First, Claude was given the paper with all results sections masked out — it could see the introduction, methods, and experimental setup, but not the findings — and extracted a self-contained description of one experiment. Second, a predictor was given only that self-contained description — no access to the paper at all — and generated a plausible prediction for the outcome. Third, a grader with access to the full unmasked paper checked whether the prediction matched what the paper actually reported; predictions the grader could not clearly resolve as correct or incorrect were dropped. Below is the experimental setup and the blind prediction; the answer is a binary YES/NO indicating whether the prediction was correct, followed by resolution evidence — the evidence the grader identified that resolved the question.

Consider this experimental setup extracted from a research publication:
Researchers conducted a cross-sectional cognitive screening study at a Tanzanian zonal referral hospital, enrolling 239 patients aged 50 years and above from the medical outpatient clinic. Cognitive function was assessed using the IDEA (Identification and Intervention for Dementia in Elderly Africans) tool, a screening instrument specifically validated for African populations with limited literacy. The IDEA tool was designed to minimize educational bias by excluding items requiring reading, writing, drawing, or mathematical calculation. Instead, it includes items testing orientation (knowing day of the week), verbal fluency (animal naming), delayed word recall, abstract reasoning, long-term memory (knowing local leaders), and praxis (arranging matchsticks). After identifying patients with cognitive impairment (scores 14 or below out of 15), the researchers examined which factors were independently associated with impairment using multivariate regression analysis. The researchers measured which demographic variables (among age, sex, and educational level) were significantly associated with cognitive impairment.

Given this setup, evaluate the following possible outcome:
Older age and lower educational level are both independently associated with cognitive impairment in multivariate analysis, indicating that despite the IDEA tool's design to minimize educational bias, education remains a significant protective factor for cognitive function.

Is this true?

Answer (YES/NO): YES